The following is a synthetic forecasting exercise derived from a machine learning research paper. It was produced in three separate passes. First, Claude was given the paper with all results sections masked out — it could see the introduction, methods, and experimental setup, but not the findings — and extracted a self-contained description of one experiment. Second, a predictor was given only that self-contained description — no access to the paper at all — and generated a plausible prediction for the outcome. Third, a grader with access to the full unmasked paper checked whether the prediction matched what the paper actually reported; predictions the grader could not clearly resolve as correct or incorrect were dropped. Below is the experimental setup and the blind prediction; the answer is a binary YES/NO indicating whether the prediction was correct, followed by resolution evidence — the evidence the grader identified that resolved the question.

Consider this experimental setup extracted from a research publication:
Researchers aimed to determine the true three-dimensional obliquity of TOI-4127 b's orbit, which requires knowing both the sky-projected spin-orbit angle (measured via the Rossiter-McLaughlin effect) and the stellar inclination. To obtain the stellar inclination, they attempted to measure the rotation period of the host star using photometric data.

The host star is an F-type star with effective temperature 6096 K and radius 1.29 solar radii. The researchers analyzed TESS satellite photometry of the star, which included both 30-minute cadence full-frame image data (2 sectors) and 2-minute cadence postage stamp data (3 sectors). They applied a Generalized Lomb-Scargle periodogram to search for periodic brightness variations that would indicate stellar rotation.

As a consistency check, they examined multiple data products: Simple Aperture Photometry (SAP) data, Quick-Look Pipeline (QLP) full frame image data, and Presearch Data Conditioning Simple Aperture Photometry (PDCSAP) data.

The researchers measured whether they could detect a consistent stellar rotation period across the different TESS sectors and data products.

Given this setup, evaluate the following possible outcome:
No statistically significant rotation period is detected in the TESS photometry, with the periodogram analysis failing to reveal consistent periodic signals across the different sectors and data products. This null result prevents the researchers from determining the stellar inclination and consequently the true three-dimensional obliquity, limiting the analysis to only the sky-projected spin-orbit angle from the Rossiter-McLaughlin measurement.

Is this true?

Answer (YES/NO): NO